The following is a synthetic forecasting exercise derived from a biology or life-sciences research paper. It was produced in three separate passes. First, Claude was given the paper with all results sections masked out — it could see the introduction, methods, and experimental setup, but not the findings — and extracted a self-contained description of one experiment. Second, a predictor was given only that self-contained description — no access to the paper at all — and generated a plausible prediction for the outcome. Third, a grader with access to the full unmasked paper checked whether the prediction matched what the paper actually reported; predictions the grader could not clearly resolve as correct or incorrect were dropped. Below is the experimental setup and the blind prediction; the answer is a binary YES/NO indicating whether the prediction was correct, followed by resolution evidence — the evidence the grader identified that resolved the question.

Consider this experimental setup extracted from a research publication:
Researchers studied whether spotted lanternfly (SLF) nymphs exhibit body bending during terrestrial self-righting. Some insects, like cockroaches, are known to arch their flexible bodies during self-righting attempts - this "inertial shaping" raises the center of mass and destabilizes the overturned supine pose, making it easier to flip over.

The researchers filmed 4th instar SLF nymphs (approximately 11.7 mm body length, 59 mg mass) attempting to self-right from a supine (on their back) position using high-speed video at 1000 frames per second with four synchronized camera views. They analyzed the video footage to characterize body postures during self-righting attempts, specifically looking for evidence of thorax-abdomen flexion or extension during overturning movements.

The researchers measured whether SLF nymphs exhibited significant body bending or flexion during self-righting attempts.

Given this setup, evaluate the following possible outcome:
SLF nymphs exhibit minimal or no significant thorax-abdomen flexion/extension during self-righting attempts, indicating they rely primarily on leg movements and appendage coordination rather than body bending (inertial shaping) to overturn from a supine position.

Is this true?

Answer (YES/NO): YES